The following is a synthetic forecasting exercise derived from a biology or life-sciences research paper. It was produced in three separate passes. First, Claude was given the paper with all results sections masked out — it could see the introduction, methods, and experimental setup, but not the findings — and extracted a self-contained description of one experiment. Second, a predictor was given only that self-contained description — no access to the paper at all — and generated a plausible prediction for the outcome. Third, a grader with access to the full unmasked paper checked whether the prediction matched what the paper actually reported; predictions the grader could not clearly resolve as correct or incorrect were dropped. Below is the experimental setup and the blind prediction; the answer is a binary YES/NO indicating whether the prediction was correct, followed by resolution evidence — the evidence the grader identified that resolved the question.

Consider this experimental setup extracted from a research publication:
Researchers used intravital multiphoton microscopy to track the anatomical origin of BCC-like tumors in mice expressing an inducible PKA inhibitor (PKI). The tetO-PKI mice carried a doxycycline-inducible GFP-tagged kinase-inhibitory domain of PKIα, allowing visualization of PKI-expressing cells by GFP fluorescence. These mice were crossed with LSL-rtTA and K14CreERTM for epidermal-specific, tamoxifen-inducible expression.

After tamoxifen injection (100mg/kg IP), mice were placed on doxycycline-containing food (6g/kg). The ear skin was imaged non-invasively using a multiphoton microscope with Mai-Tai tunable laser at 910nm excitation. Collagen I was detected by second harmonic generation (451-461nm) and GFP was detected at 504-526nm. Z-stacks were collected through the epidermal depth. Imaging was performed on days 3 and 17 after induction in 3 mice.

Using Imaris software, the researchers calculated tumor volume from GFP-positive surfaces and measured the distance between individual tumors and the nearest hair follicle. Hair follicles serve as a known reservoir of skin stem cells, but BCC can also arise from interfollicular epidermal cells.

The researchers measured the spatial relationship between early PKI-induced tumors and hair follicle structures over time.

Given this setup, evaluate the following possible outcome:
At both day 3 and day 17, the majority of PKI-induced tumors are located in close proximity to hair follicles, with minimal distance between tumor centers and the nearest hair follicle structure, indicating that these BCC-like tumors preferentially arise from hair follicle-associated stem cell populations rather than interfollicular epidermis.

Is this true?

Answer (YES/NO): NO